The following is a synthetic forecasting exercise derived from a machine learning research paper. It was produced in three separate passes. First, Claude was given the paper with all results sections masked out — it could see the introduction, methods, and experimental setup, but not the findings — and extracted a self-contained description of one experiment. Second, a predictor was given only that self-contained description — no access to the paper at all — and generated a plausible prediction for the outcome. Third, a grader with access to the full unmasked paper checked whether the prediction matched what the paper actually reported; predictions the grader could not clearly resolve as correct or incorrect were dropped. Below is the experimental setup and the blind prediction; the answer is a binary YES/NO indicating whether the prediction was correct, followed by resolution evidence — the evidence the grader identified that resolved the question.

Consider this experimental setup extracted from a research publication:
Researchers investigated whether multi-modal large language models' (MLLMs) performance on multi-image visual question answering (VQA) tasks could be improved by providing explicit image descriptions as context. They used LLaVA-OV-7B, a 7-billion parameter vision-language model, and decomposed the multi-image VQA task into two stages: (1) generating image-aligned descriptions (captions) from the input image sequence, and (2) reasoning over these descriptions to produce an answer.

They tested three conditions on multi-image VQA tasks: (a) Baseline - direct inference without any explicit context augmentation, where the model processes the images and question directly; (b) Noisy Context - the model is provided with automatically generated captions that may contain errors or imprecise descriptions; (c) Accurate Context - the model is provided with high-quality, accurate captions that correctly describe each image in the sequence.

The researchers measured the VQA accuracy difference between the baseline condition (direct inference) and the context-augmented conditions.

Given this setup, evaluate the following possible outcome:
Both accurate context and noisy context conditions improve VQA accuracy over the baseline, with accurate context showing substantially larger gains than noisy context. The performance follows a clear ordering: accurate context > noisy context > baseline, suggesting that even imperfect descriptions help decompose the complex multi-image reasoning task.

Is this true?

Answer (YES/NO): NO